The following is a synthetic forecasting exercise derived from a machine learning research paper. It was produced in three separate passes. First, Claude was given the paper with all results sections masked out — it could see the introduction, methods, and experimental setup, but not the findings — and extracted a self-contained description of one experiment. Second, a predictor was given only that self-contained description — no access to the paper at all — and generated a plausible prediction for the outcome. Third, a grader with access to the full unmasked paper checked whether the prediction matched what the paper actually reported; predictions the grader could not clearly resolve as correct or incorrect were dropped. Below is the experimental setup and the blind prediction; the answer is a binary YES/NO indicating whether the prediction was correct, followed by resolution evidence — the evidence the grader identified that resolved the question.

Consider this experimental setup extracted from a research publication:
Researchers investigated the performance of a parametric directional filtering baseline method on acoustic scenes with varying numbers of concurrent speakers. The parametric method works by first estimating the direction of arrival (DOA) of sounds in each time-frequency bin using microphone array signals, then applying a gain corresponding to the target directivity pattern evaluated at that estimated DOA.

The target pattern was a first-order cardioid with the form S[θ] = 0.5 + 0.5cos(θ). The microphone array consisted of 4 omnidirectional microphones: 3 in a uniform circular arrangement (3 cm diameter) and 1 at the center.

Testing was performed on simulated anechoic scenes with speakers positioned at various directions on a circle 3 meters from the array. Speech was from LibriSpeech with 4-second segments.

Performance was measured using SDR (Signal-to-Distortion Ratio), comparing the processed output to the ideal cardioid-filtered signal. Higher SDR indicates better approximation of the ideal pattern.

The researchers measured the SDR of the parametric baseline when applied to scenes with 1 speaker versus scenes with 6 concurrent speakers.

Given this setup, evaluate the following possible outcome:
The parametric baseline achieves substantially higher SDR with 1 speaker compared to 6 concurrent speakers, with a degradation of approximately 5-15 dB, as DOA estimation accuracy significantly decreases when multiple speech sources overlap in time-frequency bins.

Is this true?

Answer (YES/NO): NO